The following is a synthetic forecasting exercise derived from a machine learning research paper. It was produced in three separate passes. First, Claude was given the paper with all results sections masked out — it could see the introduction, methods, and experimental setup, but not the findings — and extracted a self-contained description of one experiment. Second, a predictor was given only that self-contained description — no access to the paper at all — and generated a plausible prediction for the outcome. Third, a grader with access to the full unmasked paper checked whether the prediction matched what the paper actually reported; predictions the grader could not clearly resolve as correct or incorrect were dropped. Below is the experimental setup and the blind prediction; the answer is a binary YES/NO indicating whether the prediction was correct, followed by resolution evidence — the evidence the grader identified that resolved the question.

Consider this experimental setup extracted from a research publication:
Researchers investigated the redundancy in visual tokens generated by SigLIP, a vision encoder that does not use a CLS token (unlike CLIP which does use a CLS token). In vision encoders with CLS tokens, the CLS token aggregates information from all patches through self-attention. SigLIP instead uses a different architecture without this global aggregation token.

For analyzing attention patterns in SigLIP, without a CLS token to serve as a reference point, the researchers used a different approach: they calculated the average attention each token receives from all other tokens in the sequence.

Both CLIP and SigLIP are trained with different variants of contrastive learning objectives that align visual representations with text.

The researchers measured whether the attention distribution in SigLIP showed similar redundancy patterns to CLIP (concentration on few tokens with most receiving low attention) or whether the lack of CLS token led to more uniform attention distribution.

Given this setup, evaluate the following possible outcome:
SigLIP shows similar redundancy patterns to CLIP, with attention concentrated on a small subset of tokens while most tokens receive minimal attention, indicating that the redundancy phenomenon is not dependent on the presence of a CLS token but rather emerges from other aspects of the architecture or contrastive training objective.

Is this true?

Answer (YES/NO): YES